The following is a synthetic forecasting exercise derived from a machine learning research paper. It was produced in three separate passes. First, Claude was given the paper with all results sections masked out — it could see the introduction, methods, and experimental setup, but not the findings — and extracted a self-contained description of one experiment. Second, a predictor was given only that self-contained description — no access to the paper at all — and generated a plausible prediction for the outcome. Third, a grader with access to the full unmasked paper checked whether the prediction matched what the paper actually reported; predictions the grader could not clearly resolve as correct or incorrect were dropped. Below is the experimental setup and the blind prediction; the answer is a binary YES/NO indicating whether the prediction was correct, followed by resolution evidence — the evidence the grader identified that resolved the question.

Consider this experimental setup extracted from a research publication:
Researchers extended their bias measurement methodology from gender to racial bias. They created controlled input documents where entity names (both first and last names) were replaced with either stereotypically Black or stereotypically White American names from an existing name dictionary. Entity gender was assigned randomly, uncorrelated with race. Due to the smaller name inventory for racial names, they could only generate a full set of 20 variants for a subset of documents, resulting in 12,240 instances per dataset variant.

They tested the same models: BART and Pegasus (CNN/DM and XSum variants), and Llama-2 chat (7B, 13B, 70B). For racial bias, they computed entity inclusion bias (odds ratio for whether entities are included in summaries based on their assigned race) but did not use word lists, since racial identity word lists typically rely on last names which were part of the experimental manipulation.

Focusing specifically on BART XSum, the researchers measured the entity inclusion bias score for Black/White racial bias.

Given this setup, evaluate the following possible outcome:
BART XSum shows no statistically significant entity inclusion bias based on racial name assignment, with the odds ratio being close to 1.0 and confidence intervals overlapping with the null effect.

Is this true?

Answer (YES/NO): NO